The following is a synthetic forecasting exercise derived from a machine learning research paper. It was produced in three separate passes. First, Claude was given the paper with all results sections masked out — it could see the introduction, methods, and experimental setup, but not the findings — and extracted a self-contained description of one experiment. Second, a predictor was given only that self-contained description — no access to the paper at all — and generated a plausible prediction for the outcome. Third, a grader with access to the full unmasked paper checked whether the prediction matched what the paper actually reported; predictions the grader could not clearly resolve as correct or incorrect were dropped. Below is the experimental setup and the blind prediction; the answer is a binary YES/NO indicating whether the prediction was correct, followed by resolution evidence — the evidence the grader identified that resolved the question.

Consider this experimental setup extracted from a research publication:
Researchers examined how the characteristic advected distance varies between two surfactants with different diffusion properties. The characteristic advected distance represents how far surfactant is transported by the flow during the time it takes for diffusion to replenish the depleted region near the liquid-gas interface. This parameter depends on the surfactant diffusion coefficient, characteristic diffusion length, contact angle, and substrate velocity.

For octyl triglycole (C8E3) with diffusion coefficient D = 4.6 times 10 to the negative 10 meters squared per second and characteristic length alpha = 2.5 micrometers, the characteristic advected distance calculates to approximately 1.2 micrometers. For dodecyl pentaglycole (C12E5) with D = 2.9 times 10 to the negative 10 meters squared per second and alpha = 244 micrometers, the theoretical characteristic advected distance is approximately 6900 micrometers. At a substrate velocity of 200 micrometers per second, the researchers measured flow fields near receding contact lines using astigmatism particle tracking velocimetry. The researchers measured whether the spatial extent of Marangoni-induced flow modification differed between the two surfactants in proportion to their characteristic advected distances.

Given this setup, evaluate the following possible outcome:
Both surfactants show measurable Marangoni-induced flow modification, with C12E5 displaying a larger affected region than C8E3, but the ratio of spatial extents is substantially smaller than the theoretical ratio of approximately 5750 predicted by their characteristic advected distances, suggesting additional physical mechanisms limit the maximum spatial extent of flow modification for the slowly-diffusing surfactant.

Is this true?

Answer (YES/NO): NO